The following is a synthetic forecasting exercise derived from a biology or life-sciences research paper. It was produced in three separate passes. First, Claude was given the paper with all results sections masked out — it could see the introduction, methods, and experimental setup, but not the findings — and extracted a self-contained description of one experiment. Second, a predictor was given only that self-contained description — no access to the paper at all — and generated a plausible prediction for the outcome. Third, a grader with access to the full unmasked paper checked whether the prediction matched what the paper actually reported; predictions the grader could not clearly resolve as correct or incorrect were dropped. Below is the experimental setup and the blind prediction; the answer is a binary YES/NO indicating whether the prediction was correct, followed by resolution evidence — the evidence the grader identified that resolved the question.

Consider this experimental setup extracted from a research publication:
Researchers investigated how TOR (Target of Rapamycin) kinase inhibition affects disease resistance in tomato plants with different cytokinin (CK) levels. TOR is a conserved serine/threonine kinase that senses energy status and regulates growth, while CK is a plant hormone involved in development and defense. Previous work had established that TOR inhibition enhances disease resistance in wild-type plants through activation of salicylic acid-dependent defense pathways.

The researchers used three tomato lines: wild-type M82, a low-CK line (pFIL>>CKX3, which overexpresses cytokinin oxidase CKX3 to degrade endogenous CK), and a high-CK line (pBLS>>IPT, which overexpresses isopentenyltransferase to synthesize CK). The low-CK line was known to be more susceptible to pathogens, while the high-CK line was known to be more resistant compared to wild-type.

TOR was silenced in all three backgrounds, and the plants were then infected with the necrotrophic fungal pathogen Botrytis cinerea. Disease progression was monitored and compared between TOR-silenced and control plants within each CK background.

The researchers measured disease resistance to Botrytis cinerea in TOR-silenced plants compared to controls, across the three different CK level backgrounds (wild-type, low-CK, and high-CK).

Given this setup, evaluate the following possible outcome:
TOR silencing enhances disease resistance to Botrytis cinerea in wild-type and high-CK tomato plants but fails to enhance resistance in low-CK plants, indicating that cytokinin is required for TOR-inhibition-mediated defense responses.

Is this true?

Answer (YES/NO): NO